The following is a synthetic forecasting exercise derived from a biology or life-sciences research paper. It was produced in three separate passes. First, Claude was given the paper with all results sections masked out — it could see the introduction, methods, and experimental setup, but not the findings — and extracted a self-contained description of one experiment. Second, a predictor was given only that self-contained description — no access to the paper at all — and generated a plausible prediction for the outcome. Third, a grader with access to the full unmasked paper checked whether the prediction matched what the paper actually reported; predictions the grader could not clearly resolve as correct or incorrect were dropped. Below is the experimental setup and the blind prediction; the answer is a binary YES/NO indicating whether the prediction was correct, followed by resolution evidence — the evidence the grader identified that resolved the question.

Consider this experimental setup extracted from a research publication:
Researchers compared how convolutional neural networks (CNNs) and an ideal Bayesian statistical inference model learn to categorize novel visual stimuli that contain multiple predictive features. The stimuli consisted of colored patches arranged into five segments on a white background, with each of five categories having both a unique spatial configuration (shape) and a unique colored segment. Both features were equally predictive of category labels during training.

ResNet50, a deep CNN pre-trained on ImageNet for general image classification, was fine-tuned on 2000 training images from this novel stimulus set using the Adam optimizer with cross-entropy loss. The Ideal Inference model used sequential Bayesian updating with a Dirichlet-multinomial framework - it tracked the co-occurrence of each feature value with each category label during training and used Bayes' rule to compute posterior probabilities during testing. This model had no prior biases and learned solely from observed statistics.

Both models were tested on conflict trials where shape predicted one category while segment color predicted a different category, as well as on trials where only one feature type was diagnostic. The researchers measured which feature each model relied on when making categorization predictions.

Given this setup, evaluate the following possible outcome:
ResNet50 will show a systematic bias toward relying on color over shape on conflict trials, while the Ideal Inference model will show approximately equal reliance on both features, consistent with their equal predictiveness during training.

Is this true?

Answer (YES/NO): YES